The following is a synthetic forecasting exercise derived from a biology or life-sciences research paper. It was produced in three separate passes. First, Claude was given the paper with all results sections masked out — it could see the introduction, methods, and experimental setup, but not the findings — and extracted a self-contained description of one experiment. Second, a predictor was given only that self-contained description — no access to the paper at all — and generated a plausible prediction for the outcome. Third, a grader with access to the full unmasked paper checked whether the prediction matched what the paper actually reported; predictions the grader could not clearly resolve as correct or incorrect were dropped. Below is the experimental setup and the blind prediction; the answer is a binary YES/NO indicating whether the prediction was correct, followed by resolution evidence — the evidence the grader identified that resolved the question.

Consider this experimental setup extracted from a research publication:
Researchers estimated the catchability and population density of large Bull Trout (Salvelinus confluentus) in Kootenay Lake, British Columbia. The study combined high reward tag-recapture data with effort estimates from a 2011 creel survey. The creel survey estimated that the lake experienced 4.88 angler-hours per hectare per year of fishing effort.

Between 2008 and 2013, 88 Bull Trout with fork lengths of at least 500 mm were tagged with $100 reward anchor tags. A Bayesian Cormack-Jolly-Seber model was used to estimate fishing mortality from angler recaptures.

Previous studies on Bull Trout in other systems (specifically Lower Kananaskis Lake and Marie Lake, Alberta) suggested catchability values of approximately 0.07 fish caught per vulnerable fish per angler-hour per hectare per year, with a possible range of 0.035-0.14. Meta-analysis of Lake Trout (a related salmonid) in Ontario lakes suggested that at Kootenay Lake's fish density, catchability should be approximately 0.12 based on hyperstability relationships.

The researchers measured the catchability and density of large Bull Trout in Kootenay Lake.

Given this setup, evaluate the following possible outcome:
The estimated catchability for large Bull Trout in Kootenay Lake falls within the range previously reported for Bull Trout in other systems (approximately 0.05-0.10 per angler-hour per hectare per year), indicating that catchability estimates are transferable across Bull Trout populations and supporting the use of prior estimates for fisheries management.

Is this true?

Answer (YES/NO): NO